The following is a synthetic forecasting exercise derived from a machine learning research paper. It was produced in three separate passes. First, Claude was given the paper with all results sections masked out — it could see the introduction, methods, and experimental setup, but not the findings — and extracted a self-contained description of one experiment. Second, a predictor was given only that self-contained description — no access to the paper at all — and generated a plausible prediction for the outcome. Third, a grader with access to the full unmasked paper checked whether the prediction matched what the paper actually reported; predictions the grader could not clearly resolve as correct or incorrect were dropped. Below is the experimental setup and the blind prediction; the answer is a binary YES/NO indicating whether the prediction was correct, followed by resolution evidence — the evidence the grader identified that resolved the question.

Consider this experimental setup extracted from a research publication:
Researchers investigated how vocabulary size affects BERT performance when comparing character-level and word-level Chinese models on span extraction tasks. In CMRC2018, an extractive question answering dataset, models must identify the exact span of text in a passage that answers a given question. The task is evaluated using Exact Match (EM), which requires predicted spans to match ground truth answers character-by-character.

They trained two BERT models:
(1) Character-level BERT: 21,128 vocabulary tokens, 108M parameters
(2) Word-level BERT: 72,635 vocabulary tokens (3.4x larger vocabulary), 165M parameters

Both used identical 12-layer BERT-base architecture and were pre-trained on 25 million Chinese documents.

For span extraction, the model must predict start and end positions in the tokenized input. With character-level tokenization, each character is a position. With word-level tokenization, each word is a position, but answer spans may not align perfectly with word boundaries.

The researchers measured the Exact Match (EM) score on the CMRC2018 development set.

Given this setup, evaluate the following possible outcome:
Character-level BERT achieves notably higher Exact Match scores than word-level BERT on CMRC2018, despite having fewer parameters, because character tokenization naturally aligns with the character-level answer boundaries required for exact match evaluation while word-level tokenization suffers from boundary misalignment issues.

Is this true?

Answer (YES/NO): YES